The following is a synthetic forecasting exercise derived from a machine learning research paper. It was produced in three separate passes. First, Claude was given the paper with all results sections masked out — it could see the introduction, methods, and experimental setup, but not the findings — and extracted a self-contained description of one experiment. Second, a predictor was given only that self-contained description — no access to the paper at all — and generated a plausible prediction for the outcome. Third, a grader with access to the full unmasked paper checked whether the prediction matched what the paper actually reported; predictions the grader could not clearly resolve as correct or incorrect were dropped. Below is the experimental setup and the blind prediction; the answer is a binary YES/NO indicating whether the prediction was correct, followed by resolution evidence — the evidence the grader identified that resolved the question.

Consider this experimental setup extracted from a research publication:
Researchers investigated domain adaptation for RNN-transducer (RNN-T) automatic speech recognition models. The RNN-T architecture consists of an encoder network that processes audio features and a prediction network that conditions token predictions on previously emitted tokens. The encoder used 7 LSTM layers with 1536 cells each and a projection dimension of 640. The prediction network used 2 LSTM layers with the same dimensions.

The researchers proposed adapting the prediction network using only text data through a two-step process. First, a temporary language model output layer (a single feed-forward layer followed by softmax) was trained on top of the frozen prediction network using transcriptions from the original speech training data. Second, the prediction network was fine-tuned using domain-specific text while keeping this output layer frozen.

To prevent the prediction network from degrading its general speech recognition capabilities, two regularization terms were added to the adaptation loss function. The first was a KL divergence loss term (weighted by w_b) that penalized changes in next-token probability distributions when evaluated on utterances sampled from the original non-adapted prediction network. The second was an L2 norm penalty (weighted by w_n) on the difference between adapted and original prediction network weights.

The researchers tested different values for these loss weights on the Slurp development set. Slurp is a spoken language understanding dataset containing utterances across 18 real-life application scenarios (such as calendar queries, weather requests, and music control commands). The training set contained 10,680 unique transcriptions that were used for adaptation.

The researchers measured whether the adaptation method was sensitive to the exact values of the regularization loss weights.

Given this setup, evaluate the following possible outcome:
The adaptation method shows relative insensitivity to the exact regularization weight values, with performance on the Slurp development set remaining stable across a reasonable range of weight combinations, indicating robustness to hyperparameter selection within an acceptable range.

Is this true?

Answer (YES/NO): YES